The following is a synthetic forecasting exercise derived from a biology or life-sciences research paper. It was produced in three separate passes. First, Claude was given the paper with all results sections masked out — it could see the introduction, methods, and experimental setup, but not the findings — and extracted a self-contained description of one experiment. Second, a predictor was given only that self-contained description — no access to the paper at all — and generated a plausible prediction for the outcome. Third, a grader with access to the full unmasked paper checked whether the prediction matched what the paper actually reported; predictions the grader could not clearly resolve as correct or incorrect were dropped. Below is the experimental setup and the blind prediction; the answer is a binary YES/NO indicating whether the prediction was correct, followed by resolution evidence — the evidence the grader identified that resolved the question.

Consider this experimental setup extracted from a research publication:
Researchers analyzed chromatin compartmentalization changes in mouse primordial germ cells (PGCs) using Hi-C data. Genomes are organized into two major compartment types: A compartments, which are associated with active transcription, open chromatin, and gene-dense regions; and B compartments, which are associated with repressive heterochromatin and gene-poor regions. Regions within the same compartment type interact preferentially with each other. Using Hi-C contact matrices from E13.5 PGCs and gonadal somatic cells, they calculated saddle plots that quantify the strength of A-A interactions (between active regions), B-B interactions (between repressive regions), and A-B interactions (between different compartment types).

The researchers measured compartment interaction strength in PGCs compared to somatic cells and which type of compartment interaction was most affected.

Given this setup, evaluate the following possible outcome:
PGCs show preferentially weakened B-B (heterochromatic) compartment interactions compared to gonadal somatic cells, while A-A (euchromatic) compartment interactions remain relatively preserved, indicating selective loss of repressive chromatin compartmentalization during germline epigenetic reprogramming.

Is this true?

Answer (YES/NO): NO